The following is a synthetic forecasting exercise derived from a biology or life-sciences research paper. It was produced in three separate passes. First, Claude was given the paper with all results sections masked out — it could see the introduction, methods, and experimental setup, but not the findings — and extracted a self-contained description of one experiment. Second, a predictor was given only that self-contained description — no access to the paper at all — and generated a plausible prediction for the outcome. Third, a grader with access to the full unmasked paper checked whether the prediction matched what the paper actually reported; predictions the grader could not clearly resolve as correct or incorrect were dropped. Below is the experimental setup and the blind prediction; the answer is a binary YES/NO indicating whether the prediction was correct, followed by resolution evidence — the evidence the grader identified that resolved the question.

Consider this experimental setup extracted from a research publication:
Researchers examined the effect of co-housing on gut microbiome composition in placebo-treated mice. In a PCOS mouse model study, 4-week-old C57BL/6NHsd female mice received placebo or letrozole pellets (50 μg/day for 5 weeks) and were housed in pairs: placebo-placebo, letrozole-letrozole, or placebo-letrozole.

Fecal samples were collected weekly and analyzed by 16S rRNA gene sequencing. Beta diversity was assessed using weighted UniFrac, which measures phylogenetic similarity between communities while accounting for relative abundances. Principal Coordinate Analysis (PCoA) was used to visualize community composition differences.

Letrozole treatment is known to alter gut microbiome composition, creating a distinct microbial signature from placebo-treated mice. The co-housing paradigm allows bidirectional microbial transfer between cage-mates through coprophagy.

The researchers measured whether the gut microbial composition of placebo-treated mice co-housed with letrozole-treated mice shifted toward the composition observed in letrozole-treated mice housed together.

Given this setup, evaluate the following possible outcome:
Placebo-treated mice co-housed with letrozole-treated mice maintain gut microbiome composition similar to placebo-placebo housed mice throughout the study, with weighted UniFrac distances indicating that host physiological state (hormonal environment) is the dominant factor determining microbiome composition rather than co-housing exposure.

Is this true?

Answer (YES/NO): NO